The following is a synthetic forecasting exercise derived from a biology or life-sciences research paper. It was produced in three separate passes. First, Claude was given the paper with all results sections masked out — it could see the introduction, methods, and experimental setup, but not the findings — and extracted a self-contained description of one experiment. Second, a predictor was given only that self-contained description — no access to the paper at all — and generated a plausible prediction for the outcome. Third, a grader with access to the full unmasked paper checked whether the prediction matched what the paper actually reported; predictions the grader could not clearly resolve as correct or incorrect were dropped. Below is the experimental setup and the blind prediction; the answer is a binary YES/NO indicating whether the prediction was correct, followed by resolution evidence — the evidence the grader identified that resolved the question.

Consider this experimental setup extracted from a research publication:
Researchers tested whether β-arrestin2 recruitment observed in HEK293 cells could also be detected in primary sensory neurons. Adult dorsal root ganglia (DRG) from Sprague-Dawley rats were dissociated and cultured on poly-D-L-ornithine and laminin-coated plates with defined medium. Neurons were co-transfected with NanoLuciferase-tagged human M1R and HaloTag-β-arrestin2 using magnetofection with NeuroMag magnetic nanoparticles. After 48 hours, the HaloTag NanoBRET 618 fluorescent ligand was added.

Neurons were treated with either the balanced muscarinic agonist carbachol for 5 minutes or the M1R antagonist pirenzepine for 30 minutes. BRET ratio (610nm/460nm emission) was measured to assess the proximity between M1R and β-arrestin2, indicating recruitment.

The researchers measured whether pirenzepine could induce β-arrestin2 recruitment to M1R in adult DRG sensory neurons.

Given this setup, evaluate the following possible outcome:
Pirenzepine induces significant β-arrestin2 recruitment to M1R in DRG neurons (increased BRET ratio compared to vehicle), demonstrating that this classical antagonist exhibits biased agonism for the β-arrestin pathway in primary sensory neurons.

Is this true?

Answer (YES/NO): YES